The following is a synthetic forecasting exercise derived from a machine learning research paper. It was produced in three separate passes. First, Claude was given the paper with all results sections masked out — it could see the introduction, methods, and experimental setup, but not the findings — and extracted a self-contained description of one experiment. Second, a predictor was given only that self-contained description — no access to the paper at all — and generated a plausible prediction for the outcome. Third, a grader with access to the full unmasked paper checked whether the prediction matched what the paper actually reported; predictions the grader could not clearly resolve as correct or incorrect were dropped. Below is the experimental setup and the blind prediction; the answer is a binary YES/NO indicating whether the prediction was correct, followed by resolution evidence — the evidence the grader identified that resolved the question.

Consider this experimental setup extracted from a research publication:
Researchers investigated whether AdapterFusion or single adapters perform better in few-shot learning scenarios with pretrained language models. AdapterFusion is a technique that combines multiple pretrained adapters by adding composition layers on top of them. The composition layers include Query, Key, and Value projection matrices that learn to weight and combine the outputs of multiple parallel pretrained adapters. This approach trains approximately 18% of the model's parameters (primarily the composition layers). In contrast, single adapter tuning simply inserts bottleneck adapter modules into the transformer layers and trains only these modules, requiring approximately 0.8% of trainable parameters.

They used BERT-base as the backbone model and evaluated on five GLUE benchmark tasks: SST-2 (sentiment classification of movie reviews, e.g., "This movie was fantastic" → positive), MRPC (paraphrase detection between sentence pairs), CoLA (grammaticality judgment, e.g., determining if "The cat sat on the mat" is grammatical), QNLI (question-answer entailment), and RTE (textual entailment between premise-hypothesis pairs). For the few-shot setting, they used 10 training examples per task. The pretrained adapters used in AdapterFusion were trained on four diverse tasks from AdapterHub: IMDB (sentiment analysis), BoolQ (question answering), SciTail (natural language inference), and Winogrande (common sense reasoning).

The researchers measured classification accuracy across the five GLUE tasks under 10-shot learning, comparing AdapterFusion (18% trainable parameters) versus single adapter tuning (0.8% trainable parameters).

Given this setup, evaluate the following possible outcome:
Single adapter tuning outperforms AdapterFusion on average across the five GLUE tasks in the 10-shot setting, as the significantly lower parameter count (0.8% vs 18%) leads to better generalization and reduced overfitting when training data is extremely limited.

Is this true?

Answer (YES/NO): YES